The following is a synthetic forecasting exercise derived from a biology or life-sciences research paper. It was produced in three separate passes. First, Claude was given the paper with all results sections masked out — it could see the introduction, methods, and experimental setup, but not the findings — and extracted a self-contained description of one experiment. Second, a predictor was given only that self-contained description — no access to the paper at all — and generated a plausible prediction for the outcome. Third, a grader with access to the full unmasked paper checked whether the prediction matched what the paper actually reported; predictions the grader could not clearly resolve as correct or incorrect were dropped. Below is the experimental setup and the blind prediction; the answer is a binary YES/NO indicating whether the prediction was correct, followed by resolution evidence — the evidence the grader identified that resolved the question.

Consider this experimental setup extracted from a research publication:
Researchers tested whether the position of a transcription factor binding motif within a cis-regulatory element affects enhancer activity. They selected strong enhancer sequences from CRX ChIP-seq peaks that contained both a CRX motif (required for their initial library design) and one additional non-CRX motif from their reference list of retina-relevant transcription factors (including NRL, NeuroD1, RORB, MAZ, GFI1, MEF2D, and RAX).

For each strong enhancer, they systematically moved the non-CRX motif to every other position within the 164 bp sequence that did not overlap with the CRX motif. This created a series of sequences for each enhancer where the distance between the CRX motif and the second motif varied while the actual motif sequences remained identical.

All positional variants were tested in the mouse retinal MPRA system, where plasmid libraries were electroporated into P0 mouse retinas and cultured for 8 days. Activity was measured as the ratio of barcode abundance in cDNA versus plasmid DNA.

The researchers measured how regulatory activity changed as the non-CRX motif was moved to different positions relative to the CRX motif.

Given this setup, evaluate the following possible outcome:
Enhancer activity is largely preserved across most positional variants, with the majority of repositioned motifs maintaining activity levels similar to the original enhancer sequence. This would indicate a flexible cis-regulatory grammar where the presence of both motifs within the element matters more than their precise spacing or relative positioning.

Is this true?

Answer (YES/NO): NO